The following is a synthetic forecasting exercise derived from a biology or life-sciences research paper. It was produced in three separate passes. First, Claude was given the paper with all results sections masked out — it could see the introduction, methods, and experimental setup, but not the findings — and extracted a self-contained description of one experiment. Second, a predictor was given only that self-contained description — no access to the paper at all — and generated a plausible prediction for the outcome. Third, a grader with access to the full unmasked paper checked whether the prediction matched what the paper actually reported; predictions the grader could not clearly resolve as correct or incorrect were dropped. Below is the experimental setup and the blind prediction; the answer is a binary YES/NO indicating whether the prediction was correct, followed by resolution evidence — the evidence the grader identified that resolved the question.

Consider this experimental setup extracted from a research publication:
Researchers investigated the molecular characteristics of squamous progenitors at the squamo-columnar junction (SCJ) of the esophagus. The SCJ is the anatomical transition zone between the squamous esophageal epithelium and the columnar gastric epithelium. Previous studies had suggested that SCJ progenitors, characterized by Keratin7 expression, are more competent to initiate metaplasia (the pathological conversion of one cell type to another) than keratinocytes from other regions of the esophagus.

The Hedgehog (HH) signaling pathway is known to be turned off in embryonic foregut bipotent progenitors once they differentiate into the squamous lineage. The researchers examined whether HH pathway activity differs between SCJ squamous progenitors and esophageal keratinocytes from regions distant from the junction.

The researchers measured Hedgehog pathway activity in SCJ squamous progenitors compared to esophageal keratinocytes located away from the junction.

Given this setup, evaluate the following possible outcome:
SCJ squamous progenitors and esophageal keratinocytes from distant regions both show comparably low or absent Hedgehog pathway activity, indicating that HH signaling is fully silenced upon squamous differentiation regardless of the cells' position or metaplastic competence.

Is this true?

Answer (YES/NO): NO